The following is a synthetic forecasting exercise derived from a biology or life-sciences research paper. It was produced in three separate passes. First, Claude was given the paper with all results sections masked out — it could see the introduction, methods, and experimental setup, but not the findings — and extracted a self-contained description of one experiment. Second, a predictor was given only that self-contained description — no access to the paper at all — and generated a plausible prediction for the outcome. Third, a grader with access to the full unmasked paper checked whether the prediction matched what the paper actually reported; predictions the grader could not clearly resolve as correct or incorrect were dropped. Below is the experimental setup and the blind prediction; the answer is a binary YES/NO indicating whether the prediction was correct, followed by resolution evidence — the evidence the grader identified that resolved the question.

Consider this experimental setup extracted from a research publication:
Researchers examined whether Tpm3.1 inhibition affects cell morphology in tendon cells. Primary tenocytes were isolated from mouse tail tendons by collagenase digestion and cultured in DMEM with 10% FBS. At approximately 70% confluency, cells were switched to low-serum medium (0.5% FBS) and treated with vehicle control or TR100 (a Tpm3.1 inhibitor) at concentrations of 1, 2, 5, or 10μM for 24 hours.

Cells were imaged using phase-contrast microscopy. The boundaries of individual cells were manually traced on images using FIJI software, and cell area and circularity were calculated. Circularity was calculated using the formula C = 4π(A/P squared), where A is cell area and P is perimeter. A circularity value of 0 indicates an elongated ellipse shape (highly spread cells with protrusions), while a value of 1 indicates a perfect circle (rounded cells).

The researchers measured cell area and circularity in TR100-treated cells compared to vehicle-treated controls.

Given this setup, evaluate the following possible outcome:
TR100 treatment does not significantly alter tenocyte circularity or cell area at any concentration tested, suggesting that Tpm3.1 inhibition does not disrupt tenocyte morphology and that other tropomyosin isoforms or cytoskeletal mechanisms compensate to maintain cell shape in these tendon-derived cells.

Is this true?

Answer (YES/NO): NO